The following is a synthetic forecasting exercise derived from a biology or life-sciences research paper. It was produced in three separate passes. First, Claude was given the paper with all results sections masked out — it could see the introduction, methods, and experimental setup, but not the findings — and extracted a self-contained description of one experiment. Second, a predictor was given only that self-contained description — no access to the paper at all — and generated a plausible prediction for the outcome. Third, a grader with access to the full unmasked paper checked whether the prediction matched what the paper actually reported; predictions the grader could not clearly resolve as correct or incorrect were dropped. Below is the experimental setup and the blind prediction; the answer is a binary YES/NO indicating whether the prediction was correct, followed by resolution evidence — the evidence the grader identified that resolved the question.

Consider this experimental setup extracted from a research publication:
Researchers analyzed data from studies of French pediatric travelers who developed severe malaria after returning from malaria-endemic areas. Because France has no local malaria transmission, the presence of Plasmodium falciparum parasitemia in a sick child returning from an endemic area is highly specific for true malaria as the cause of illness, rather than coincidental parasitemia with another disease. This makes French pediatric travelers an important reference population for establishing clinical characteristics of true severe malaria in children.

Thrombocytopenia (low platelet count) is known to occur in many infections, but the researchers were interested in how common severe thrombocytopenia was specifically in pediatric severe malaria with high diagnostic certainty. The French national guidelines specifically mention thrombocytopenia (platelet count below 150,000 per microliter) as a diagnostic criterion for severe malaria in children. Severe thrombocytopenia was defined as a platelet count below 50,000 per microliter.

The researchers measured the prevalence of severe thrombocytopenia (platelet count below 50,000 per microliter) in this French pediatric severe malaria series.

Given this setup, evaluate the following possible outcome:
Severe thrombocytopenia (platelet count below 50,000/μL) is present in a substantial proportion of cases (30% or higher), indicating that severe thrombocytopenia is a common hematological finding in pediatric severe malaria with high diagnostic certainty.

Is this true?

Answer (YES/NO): YES